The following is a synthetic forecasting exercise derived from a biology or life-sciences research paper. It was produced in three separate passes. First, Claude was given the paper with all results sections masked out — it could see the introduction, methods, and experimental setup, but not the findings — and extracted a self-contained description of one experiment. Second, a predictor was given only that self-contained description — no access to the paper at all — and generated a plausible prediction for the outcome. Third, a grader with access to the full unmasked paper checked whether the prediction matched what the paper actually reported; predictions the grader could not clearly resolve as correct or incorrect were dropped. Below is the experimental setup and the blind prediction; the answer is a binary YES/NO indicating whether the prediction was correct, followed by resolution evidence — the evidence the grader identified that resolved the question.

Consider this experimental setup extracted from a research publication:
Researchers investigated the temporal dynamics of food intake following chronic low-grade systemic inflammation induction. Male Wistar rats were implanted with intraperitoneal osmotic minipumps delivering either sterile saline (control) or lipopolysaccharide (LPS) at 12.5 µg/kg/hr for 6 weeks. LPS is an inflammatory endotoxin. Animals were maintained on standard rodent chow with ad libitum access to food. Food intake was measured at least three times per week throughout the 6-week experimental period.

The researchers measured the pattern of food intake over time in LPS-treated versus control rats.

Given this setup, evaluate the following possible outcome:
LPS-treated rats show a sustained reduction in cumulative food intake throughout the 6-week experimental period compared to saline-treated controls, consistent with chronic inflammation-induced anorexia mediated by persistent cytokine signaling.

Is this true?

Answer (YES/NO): NO